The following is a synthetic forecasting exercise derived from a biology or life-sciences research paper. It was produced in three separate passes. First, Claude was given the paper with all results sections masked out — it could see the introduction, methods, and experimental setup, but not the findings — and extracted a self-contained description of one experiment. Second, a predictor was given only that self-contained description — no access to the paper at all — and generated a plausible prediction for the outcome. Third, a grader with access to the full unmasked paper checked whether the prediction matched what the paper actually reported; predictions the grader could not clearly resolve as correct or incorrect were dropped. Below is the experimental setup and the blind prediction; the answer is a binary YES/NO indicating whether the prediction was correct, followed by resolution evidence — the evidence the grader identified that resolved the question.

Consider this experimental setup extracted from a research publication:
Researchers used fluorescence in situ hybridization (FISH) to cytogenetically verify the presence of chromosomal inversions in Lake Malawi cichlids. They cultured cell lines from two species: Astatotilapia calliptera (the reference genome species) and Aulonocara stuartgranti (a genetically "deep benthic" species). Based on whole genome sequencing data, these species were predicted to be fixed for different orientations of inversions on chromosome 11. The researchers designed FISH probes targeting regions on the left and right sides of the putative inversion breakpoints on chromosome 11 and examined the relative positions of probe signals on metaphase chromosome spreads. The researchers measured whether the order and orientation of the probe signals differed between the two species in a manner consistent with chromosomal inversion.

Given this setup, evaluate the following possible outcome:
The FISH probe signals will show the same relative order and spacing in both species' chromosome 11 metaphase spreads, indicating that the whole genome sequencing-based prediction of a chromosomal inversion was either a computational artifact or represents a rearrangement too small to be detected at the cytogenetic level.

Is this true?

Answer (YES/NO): NO